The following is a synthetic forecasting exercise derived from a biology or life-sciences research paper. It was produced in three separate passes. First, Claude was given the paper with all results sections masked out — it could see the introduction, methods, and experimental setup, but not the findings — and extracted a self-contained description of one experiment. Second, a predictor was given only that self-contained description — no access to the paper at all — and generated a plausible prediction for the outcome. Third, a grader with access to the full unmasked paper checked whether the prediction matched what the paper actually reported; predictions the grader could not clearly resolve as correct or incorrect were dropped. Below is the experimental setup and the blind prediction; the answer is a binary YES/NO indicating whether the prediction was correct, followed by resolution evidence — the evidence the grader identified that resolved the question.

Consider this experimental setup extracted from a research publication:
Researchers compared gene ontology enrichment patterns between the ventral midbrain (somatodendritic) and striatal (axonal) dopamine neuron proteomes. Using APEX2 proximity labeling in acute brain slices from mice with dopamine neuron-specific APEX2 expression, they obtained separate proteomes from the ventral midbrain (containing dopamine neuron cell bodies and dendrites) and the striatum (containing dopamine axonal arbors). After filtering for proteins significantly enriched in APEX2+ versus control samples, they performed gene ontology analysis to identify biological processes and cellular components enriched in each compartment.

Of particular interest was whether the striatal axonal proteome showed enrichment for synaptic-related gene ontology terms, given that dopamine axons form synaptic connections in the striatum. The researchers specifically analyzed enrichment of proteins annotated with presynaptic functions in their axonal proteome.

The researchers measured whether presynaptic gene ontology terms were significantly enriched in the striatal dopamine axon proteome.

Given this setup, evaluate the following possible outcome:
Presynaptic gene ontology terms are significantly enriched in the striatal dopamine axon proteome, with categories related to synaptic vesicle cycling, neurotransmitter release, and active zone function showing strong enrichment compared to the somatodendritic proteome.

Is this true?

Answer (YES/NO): YES